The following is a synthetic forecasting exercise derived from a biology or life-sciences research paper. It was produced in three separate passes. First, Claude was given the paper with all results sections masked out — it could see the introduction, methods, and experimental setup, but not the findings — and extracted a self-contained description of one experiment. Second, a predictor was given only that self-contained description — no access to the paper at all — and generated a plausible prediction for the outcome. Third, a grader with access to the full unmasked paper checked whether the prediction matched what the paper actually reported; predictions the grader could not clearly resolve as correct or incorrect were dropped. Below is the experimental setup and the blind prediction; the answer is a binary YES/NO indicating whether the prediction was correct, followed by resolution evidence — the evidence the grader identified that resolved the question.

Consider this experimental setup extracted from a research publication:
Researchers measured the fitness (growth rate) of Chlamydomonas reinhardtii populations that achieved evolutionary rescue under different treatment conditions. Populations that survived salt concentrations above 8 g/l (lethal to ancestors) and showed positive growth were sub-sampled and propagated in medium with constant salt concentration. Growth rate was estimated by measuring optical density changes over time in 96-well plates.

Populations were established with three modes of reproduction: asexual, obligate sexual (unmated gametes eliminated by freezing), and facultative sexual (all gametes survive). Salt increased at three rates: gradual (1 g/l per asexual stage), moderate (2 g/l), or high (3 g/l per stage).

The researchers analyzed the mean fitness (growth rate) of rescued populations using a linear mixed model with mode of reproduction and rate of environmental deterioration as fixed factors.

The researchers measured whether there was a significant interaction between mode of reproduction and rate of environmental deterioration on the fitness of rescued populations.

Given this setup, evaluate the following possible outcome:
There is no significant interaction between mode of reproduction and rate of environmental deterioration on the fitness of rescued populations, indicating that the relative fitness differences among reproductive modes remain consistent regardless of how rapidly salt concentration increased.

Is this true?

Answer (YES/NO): YES